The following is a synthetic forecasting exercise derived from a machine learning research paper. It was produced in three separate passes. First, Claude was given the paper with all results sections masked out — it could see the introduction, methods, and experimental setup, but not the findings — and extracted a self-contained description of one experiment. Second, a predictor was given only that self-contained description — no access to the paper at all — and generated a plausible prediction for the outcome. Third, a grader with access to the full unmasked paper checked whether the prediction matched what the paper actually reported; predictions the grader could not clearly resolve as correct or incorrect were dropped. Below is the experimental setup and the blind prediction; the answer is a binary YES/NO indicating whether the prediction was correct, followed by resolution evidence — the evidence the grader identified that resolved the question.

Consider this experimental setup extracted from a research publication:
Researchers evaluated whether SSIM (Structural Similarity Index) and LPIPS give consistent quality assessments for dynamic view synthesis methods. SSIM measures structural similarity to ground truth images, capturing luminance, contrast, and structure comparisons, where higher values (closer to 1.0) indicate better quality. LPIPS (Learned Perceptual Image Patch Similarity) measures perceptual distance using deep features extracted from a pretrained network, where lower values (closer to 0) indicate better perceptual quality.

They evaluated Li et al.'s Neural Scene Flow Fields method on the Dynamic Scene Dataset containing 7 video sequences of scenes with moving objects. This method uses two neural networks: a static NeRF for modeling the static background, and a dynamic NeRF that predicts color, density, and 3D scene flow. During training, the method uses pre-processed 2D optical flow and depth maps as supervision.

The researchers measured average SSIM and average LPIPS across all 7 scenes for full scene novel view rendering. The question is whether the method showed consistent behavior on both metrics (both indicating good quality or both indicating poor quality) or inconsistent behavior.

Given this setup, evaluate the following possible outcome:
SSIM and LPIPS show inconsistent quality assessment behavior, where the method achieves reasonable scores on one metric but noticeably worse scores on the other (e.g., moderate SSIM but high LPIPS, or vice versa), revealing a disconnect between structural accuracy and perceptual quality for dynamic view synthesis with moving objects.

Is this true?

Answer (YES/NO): NO